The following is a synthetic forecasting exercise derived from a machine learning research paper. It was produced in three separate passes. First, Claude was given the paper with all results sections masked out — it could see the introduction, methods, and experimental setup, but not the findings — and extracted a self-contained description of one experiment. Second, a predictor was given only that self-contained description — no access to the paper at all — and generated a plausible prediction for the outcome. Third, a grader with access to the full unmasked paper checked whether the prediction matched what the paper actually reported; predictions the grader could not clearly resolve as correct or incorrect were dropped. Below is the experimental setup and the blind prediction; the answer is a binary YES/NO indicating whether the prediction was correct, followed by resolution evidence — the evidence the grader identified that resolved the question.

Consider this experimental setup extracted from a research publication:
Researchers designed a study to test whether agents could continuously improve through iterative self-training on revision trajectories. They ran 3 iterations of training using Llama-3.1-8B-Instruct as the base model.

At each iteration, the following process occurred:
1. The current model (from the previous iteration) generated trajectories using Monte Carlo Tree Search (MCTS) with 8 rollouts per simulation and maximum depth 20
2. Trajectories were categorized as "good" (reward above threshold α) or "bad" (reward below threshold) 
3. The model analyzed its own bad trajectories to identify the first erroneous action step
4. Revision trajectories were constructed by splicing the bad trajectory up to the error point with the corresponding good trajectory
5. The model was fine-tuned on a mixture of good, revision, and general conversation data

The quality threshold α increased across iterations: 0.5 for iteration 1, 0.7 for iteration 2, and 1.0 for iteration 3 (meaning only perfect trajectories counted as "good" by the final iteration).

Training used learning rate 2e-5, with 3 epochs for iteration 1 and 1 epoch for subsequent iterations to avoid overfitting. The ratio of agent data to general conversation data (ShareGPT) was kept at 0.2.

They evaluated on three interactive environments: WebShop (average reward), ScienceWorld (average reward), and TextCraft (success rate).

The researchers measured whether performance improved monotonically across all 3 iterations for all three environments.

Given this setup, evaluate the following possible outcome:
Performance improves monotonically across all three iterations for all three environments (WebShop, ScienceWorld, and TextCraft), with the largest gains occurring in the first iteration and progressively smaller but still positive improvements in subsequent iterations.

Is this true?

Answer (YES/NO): NO